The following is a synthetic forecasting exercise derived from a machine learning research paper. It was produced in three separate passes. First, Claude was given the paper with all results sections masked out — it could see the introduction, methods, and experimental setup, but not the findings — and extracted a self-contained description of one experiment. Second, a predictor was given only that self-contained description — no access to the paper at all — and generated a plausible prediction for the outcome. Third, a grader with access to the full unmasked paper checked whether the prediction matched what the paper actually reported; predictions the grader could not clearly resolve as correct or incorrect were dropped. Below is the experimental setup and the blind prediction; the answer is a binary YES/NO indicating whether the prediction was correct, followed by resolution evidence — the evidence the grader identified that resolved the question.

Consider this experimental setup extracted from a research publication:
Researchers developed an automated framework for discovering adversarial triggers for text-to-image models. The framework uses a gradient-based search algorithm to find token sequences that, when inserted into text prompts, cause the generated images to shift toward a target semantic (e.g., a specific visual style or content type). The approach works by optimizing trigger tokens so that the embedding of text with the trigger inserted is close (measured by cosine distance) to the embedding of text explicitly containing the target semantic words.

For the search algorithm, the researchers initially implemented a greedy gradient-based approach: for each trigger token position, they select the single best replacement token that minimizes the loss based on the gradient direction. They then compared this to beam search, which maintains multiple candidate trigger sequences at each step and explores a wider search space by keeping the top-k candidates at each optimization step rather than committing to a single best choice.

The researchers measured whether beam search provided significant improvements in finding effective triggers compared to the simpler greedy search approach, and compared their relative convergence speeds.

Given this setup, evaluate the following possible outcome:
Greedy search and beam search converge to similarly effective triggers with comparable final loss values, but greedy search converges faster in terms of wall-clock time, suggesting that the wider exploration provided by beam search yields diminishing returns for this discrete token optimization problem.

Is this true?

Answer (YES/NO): YES